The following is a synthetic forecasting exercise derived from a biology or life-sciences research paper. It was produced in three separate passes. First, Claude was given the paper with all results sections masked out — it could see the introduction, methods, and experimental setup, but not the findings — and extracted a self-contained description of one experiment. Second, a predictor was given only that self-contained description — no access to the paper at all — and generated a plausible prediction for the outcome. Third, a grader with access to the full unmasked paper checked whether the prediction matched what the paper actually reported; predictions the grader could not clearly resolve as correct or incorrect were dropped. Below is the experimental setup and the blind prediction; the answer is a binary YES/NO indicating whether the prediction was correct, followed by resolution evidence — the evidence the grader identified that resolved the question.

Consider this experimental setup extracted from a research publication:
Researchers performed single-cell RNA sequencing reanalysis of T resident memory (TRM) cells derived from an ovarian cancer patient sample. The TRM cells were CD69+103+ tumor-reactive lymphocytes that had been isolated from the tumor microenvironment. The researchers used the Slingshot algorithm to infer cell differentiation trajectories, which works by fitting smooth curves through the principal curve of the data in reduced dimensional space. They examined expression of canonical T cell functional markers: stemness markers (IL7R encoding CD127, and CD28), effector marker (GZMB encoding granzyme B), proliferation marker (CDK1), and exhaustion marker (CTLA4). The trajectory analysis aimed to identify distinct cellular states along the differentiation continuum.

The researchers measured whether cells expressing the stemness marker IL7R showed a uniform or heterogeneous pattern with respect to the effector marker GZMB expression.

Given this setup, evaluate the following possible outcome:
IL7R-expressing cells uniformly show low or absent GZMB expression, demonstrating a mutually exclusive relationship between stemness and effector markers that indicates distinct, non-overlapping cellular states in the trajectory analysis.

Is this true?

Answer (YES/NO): NO